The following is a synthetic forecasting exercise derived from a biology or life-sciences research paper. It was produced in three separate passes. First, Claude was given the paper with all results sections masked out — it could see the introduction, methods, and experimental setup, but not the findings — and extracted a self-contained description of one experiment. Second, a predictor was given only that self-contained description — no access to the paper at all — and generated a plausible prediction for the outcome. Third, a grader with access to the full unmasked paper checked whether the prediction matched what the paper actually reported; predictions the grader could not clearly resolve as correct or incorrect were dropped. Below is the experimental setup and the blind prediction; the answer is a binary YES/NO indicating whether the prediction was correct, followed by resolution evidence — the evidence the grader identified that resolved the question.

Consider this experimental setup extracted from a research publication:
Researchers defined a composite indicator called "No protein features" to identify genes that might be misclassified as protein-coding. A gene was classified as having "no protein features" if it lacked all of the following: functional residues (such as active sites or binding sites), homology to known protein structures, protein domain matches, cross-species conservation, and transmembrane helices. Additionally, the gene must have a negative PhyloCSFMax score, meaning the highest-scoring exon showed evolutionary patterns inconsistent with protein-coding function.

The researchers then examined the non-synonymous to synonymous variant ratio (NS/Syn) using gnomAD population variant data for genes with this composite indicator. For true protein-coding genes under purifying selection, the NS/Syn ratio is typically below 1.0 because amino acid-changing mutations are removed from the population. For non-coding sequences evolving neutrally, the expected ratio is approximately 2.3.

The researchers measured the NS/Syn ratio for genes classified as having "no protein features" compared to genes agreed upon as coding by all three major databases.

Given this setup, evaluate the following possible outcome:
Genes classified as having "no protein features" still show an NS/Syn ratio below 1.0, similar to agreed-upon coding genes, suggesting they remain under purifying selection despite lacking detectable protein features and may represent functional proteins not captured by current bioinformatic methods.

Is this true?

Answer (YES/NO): NO